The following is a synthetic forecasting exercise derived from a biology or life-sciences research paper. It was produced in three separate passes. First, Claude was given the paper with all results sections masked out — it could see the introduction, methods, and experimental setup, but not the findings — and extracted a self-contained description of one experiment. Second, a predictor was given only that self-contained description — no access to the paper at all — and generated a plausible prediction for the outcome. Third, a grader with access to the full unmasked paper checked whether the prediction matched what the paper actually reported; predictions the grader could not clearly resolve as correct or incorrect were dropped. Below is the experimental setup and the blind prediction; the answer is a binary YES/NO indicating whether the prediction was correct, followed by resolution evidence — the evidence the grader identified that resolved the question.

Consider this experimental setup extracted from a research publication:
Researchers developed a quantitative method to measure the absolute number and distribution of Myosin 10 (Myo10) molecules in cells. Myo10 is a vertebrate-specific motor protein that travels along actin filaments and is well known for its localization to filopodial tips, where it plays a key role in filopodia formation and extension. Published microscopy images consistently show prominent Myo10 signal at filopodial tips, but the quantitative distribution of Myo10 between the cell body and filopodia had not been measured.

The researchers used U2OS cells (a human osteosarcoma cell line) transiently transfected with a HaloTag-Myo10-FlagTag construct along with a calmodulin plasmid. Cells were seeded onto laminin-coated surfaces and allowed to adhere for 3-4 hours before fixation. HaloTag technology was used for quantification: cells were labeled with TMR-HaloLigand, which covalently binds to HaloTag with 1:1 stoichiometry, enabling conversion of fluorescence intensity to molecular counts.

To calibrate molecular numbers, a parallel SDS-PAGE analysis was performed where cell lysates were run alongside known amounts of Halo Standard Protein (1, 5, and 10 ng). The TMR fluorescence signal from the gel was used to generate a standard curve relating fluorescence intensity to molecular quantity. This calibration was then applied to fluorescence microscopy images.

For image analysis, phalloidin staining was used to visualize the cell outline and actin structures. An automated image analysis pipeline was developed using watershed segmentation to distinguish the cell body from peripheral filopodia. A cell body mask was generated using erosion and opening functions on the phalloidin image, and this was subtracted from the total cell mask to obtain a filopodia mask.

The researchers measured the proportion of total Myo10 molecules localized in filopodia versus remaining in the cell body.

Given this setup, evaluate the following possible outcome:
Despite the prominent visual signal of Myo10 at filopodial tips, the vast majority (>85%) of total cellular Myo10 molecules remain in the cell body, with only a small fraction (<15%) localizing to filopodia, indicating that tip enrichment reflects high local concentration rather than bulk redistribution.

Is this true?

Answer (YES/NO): YES